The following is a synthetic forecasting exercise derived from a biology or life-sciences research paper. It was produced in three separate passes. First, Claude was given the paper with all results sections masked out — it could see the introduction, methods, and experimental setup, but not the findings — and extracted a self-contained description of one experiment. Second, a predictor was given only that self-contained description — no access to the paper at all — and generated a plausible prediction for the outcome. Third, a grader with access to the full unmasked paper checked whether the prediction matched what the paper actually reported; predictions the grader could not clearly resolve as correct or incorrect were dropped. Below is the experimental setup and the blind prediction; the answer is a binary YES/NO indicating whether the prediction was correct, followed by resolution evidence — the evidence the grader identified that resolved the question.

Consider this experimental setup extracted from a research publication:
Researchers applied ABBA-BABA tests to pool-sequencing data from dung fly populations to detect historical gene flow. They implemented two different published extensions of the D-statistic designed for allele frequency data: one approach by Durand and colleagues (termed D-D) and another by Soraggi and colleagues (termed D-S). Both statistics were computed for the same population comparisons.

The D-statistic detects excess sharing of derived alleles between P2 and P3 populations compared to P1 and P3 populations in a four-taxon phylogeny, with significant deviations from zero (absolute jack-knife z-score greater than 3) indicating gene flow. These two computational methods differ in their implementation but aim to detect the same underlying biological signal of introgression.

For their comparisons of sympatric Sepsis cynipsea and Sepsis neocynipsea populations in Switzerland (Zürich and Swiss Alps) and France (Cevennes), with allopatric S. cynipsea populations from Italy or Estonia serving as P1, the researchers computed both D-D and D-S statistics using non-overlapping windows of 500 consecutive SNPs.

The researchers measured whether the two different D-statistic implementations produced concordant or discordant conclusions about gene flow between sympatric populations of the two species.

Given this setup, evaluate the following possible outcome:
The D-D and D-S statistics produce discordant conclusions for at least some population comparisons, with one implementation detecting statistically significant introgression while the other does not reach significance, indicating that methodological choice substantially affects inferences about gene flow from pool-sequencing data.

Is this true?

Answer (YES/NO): YES